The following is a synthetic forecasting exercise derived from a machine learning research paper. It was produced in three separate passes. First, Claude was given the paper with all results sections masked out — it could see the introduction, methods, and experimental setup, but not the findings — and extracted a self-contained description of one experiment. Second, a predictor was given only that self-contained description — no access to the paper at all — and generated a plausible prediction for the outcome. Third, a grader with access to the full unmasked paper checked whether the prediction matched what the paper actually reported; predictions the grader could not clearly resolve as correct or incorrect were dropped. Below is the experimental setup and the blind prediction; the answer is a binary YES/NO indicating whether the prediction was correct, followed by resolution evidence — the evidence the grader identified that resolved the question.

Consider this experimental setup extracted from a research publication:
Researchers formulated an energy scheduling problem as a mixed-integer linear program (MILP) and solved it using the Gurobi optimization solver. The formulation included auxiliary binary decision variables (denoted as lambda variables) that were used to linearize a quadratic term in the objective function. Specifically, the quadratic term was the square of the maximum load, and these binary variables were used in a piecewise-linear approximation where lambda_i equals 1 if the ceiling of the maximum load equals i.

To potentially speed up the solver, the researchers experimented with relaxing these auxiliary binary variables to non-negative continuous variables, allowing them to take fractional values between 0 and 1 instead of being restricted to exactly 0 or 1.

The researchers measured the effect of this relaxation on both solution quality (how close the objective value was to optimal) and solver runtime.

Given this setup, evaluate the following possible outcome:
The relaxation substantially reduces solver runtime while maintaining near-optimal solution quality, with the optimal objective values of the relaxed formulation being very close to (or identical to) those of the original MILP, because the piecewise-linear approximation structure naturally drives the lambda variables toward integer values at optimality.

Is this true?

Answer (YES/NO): YES